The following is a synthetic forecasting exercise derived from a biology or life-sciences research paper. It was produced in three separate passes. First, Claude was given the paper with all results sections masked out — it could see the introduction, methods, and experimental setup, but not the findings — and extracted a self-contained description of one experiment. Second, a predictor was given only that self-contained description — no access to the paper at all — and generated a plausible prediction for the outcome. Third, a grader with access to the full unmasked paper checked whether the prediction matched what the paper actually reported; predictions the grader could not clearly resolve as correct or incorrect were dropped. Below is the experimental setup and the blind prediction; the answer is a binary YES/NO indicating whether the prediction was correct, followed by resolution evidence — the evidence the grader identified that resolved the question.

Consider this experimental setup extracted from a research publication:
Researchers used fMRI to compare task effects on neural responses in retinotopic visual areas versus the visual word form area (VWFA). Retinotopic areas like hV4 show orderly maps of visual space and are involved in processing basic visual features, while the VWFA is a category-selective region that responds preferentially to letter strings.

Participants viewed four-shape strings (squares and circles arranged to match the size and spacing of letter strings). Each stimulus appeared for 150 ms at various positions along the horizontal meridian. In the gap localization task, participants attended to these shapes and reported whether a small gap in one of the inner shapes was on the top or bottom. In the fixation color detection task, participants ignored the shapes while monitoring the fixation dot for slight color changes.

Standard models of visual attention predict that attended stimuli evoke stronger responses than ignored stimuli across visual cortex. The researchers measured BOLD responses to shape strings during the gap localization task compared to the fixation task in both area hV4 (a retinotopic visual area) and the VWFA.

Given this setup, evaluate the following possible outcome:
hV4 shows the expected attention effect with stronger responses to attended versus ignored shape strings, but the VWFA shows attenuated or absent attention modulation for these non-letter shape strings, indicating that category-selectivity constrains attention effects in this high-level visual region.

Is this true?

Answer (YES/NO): NO